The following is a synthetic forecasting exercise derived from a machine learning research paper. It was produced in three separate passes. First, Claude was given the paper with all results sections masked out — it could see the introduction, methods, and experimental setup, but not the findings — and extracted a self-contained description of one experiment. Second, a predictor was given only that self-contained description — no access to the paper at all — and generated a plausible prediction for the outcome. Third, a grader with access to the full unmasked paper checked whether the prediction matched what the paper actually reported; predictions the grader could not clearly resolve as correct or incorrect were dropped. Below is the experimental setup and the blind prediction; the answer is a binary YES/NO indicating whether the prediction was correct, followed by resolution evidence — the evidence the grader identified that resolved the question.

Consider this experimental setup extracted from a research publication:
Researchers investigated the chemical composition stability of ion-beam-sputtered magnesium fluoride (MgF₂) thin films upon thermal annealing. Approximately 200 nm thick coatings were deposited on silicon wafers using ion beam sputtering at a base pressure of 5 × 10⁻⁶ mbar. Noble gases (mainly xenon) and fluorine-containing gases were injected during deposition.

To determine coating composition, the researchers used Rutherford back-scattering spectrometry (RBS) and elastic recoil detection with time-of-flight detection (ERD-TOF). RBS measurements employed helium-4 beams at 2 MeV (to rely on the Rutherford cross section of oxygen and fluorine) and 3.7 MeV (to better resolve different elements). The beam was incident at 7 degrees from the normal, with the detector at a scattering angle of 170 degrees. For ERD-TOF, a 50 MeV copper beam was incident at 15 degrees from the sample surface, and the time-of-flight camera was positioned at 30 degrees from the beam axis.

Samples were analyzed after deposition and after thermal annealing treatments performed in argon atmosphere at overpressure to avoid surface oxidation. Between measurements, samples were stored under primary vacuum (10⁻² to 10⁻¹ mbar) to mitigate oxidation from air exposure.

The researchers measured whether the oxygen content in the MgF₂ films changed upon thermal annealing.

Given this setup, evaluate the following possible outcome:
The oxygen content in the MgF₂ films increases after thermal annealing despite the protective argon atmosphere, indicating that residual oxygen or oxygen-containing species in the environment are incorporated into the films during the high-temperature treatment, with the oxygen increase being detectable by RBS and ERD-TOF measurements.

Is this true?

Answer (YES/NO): YES